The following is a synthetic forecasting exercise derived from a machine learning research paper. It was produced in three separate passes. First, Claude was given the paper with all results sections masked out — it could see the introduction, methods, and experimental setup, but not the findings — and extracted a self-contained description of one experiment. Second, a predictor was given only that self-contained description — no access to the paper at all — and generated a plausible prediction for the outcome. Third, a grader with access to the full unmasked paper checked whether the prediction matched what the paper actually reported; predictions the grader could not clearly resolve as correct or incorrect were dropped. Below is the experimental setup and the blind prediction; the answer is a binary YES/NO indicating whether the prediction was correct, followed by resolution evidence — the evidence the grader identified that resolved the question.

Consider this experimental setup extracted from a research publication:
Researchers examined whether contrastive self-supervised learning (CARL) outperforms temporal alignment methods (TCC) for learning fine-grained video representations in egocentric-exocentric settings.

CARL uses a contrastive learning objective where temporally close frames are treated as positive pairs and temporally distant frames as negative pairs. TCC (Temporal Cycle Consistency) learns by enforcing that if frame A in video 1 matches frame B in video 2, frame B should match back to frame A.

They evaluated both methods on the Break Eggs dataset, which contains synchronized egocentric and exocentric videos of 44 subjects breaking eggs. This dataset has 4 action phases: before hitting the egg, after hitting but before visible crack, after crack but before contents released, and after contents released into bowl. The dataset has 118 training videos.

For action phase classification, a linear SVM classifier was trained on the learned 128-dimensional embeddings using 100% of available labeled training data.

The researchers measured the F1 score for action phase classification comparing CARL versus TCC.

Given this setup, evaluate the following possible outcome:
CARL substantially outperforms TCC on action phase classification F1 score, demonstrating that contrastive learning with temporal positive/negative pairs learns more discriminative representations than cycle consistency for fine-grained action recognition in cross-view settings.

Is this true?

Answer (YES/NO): NO